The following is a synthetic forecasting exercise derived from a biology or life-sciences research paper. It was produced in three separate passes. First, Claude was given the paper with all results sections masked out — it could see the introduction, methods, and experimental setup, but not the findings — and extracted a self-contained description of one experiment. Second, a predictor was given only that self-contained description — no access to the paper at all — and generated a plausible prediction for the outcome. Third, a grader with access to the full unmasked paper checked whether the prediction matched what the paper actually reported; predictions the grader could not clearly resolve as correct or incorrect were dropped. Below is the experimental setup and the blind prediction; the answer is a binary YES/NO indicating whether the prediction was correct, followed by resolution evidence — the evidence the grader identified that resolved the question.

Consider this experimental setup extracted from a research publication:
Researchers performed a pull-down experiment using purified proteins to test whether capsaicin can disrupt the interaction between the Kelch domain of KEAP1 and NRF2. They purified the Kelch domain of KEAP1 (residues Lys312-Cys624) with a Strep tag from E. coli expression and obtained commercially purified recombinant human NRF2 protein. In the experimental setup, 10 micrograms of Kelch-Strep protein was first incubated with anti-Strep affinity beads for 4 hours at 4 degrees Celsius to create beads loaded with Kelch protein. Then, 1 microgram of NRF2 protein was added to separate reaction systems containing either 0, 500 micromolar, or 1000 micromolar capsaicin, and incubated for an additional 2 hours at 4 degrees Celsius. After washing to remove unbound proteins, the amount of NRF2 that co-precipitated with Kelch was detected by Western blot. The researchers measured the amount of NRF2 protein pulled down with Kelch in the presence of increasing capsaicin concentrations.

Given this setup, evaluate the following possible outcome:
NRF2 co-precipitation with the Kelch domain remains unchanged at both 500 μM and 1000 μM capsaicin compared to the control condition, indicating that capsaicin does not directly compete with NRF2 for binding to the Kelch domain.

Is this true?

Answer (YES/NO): NO